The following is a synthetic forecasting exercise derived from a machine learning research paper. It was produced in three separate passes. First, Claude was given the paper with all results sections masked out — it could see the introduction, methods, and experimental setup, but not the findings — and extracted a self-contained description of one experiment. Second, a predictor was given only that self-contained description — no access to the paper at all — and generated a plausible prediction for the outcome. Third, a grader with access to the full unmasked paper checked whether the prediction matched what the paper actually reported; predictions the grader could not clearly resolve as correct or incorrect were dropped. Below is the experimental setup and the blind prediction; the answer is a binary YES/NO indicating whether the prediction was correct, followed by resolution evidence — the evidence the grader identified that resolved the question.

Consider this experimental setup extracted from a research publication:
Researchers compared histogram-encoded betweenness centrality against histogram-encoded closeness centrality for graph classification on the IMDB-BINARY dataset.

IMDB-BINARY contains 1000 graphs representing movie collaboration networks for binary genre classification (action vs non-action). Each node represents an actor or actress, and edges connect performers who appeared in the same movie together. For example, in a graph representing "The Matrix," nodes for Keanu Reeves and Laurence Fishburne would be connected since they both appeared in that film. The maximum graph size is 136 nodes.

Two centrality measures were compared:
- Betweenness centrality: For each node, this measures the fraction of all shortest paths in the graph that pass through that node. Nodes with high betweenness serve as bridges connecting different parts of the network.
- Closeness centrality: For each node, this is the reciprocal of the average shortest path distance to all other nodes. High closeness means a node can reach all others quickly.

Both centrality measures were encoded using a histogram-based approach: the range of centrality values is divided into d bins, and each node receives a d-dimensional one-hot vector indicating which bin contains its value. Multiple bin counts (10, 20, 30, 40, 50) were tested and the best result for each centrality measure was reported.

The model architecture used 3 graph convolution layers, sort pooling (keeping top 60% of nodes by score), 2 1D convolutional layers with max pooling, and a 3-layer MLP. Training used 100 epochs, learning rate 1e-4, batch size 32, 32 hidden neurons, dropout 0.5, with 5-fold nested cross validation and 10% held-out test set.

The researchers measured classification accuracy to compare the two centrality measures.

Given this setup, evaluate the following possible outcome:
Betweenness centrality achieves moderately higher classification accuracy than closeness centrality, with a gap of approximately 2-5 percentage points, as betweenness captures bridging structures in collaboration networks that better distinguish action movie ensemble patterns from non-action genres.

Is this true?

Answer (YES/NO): YES